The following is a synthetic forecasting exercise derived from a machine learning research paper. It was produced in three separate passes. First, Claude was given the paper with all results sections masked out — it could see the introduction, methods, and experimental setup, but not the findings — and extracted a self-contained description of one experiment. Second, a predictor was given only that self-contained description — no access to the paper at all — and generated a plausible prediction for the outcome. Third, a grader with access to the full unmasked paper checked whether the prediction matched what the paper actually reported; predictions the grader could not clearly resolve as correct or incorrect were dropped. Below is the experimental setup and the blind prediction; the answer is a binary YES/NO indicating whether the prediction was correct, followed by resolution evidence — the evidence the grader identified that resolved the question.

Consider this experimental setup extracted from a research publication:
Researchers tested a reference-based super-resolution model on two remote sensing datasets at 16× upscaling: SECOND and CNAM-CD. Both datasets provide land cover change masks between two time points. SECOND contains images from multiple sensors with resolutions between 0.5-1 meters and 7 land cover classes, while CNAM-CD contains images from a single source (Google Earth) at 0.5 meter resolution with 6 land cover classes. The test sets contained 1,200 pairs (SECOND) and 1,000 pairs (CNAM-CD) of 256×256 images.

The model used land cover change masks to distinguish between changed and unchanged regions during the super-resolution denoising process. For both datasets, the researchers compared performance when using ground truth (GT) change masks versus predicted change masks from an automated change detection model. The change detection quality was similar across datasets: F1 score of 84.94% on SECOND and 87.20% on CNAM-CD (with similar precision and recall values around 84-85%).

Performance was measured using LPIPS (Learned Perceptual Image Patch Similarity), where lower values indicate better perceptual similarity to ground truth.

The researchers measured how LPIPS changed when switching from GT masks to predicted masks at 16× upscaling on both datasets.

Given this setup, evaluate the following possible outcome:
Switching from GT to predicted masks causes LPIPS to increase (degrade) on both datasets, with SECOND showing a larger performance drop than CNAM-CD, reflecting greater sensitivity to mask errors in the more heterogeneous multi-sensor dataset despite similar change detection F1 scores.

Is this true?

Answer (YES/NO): NO